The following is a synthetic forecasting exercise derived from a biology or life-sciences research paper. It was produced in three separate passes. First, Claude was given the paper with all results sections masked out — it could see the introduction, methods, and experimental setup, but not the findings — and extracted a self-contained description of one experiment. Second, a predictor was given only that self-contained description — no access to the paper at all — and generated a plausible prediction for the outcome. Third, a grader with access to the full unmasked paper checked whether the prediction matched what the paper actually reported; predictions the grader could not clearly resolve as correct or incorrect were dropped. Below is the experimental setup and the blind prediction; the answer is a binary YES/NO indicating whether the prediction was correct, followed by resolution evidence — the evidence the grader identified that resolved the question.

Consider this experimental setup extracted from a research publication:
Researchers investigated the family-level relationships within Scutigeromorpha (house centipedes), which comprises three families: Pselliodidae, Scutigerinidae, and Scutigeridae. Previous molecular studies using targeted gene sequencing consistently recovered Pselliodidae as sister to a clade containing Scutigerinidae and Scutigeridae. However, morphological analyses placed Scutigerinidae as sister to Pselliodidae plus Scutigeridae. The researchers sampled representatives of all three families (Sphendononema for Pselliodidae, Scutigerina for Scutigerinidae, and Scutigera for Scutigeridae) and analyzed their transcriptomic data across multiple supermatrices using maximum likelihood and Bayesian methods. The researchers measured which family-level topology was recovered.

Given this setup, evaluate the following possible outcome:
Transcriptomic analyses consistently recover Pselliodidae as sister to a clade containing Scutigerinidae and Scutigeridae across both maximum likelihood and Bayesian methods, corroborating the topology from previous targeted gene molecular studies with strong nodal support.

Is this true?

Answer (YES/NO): YES